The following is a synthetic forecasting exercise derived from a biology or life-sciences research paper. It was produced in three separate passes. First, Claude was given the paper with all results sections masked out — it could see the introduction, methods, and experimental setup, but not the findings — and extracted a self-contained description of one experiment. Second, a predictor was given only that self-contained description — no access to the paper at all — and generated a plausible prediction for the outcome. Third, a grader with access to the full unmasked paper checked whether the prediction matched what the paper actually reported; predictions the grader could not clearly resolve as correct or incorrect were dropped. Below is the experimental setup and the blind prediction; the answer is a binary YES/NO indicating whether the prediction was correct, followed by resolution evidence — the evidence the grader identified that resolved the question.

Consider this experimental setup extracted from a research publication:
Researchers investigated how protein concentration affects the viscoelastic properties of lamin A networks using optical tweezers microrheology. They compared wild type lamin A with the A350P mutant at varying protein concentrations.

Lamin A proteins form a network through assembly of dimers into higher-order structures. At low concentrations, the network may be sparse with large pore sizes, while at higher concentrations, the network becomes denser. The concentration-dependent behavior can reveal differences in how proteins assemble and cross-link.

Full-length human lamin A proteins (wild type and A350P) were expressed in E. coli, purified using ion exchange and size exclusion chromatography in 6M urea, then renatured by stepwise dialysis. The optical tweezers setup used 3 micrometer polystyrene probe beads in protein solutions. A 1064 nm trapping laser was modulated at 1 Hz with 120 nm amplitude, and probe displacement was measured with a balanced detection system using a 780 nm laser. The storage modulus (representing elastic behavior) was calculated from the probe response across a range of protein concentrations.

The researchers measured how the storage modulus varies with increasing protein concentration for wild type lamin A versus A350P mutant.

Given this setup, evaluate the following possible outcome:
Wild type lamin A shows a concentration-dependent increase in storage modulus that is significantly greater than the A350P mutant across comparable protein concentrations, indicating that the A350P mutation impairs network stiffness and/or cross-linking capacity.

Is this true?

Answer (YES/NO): NO